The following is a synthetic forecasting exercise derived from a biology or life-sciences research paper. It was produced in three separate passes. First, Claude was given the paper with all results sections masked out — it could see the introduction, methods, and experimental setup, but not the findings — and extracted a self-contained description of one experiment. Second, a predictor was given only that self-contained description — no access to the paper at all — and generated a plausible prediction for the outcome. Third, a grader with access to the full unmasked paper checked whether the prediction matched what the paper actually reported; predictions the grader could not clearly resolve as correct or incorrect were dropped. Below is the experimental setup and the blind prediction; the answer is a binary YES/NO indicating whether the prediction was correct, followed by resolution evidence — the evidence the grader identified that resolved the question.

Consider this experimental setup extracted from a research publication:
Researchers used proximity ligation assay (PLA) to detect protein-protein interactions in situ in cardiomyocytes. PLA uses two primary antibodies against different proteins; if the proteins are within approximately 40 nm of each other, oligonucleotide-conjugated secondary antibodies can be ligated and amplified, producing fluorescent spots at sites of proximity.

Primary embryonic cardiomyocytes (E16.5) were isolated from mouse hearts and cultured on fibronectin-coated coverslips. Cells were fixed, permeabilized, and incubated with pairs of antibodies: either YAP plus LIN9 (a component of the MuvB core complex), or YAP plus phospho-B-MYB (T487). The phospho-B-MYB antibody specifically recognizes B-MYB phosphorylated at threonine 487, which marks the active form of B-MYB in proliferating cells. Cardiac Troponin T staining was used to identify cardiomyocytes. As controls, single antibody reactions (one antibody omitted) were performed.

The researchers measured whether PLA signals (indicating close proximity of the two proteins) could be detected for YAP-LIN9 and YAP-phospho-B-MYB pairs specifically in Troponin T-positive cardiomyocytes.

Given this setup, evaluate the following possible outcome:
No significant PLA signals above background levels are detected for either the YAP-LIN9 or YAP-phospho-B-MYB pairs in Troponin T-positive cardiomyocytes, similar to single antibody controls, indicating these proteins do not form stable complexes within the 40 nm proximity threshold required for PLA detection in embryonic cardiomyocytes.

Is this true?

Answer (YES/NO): NO